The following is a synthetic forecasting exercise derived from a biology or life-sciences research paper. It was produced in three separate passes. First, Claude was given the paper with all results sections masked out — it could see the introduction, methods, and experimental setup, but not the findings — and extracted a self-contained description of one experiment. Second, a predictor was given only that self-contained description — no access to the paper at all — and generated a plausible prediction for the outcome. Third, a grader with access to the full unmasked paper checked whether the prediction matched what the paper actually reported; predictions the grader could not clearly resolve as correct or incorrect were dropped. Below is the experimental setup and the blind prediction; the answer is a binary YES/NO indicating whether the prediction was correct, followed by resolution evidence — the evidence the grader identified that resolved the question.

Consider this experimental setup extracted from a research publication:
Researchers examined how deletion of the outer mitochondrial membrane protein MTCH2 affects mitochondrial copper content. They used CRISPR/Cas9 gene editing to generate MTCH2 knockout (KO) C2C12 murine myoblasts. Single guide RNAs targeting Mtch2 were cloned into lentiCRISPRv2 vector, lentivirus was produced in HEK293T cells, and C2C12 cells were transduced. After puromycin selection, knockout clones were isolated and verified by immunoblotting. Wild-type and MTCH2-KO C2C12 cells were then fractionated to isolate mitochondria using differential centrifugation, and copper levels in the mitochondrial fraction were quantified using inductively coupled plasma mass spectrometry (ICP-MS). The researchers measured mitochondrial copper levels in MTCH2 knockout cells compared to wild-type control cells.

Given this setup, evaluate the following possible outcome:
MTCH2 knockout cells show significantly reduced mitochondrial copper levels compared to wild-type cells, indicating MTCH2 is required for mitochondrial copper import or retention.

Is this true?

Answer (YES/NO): NO